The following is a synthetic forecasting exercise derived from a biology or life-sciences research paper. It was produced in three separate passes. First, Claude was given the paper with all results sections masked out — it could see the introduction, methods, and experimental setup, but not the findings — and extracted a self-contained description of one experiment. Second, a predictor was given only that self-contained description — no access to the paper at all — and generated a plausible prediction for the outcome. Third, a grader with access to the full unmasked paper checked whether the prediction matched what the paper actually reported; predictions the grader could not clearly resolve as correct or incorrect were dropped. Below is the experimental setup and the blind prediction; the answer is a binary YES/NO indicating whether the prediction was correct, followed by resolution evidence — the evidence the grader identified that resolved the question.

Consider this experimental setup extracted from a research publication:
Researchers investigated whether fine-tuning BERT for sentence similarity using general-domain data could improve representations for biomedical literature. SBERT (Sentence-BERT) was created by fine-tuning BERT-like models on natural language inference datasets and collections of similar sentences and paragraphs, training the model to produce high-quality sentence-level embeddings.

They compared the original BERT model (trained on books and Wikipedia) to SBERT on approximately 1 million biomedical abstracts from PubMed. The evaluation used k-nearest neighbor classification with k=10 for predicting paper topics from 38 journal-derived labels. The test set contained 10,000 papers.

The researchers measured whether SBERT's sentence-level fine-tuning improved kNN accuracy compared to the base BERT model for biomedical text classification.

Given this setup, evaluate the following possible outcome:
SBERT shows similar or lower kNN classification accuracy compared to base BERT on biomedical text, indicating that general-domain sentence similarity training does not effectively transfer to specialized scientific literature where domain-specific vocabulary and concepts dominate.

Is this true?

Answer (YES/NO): NO